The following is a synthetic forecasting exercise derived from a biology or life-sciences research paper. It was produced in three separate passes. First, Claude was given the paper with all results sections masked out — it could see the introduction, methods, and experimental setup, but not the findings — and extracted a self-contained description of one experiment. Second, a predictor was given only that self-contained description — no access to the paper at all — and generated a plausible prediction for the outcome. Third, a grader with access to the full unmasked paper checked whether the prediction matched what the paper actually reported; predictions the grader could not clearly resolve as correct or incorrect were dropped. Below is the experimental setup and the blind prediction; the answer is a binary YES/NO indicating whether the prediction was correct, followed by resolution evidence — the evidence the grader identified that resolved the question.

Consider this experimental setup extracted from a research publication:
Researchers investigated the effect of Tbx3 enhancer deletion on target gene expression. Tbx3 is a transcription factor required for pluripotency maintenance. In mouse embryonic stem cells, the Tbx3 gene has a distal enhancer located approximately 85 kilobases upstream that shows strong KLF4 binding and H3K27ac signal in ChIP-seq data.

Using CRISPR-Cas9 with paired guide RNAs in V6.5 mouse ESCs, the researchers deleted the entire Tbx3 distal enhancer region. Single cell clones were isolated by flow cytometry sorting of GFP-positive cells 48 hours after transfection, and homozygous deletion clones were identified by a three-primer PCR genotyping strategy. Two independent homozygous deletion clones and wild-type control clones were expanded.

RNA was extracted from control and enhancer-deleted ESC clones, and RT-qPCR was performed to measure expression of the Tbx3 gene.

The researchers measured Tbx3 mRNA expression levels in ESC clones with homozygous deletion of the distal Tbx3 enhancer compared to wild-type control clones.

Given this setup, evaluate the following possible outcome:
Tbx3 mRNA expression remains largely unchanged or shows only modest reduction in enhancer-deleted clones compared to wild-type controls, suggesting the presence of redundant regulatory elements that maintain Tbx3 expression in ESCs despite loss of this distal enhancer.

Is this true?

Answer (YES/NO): NO